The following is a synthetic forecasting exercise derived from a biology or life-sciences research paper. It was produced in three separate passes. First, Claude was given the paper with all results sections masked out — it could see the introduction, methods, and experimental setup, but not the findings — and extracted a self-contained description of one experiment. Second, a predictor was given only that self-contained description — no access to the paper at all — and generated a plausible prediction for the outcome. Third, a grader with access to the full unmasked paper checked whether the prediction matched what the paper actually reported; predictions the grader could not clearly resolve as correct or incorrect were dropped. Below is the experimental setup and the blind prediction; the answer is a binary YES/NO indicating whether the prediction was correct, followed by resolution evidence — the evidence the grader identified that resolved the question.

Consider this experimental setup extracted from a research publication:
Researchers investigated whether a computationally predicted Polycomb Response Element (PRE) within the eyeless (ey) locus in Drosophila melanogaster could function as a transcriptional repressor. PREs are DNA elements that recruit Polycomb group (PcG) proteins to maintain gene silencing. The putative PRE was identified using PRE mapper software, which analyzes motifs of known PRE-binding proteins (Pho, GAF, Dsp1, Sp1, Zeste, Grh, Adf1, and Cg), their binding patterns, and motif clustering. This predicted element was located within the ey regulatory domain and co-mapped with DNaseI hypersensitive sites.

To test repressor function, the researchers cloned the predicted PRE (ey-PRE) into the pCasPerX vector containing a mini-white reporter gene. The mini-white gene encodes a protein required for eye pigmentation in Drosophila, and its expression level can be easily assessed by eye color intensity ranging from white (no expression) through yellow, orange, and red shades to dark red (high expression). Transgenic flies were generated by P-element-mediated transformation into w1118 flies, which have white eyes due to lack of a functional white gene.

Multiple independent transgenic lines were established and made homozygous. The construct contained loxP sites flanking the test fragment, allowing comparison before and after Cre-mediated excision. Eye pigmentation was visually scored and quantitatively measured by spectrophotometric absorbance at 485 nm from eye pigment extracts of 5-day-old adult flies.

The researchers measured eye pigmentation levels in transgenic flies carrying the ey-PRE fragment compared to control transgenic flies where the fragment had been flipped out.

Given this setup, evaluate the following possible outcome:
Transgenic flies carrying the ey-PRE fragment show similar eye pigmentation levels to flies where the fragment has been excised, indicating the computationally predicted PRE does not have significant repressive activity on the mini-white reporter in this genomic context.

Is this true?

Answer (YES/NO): NO